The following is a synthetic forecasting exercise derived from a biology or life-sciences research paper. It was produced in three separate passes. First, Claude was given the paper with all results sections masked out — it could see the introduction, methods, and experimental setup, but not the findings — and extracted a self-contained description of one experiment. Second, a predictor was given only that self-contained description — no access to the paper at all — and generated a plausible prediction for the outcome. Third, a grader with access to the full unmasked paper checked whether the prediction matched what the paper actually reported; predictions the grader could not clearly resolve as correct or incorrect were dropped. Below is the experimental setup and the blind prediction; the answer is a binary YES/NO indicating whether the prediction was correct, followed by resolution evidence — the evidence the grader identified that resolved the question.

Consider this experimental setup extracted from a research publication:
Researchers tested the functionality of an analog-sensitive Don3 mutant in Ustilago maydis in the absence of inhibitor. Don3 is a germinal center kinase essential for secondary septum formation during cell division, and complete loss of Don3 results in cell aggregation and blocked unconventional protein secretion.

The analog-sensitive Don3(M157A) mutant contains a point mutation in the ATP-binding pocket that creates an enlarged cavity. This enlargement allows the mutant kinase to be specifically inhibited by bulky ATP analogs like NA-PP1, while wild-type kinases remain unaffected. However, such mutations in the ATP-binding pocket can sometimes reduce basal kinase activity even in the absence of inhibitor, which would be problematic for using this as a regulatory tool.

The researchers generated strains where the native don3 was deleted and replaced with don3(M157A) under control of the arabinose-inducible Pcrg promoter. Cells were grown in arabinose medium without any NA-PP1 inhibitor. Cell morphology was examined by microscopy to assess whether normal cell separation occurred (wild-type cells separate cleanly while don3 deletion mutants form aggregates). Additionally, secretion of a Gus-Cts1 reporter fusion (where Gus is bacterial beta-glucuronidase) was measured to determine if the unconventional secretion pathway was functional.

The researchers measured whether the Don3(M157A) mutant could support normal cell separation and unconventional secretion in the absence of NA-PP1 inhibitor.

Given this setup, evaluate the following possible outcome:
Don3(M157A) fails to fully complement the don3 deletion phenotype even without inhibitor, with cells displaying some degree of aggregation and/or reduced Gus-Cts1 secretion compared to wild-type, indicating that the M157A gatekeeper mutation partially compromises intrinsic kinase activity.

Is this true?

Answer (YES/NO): NO